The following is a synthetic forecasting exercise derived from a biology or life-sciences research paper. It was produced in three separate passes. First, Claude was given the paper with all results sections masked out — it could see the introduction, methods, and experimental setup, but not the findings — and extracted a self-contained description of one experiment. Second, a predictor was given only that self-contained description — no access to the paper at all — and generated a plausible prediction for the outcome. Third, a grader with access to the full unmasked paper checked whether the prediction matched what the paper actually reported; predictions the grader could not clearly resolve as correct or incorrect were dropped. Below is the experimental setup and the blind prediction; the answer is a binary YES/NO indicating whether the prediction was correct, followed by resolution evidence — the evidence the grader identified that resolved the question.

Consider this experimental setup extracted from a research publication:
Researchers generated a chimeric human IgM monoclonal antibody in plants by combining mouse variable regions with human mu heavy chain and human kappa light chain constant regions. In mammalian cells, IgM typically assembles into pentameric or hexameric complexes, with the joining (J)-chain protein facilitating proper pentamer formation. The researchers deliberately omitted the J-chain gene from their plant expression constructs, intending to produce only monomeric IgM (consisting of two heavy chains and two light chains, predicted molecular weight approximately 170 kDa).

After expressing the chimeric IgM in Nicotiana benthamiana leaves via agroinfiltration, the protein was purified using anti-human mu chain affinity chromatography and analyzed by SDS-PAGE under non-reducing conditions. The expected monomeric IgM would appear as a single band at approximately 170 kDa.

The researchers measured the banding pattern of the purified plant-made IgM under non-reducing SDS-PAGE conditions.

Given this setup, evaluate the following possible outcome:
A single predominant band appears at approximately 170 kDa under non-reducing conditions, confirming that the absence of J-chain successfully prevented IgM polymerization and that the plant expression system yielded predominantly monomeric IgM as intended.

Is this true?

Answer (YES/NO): NO